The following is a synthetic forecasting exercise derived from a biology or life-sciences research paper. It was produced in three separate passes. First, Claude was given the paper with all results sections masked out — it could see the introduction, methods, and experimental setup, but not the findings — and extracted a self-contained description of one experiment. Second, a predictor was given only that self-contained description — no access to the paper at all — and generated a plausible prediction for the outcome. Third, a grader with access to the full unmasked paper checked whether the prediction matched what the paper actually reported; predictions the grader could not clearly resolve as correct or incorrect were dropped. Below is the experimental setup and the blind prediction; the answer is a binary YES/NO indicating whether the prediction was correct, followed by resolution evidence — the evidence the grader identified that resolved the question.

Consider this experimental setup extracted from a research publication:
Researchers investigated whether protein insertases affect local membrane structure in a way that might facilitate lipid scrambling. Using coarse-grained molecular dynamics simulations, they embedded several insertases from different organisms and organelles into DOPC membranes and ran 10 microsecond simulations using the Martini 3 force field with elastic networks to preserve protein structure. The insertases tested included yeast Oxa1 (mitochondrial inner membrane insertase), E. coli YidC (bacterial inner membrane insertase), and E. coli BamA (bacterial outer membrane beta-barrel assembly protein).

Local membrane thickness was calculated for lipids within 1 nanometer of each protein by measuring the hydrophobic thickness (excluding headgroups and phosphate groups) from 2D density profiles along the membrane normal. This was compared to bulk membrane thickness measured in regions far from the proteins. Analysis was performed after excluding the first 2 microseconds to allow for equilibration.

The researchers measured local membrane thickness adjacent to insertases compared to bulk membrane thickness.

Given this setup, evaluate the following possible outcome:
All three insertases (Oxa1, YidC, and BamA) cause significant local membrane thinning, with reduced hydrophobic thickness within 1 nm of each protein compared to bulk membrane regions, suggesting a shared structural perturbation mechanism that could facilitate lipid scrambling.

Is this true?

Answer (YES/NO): NO